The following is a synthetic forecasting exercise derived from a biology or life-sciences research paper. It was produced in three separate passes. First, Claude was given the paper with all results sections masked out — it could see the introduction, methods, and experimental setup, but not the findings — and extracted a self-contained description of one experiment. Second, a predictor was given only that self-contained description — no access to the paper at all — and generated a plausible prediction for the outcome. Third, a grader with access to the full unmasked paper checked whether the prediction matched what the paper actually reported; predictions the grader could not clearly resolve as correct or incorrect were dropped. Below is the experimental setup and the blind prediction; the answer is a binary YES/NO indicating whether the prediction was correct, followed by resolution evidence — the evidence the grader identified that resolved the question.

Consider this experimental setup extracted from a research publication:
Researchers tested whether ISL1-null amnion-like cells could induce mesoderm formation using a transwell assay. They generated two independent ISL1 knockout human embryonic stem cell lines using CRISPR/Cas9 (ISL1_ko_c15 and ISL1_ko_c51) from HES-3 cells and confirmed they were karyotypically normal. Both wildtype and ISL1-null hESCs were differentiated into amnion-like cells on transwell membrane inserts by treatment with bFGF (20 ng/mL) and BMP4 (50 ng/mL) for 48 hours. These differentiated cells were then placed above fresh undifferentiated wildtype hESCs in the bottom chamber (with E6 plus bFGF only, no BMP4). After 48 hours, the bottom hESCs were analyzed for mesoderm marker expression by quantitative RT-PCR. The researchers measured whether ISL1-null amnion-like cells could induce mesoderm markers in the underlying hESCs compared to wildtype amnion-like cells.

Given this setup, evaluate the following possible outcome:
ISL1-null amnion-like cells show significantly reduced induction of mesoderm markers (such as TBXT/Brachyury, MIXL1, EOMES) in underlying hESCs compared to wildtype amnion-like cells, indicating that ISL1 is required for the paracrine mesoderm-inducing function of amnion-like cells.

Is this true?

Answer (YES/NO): YES